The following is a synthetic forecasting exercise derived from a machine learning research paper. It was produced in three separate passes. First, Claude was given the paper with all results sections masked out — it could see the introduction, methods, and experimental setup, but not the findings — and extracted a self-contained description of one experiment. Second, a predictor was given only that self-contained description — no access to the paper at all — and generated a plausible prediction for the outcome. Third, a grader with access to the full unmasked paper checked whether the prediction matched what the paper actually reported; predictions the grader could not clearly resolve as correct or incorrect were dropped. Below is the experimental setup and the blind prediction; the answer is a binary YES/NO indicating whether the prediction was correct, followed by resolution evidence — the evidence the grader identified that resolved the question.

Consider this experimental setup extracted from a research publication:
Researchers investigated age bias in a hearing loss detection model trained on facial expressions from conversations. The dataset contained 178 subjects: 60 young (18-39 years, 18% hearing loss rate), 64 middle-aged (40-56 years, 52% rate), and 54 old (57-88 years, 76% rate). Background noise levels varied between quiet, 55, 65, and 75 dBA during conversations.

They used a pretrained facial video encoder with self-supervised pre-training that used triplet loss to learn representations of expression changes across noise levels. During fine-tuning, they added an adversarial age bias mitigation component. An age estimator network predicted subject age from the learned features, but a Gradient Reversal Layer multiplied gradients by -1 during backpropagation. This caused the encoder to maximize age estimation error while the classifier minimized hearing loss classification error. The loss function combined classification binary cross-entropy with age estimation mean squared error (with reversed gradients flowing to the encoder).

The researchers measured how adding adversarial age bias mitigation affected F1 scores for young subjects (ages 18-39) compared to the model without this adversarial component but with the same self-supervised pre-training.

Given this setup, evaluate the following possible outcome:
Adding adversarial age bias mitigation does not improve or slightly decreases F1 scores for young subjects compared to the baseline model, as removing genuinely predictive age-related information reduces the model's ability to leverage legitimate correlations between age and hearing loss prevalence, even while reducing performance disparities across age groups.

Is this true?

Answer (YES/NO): NO